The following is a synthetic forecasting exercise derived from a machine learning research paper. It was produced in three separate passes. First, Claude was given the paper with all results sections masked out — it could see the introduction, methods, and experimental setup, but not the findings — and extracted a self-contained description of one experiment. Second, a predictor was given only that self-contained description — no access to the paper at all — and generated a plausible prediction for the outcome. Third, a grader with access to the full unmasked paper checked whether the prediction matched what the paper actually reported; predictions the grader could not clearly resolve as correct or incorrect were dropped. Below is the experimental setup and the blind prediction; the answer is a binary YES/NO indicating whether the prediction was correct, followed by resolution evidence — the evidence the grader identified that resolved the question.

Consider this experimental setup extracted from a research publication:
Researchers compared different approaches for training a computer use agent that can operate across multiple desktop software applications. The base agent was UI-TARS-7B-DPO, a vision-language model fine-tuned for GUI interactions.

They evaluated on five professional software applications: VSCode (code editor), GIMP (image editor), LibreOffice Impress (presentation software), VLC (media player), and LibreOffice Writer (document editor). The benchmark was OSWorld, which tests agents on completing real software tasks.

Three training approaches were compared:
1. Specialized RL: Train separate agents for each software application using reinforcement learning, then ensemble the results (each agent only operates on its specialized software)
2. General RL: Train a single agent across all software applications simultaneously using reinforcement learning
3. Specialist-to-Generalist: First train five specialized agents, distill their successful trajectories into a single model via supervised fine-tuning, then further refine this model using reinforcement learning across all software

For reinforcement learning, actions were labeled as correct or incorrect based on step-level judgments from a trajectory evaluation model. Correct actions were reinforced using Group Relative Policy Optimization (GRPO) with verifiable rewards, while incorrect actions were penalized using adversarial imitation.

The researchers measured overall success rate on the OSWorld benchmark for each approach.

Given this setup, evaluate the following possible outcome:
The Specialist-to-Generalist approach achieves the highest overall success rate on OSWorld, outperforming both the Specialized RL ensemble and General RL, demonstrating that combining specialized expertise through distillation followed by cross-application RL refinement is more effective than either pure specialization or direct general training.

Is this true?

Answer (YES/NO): YES